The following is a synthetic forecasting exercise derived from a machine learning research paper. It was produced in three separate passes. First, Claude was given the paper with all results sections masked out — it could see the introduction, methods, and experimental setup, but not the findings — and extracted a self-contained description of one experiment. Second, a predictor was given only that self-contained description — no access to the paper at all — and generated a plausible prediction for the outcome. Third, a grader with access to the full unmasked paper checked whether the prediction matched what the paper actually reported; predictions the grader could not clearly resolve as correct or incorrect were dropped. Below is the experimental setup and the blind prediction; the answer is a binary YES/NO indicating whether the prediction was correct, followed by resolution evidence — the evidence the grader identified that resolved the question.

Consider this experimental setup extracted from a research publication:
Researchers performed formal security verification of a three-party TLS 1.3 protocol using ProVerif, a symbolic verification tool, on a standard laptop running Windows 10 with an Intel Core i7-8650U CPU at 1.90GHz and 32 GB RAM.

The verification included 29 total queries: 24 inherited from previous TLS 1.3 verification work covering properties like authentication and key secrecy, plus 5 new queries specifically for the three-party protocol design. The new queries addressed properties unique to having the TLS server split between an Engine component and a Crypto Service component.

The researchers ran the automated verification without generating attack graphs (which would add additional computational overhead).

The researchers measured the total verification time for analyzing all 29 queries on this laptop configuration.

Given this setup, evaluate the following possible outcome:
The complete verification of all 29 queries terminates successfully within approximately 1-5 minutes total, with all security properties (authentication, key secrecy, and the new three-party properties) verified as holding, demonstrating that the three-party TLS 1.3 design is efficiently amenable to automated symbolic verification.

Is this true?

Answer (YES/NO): NO